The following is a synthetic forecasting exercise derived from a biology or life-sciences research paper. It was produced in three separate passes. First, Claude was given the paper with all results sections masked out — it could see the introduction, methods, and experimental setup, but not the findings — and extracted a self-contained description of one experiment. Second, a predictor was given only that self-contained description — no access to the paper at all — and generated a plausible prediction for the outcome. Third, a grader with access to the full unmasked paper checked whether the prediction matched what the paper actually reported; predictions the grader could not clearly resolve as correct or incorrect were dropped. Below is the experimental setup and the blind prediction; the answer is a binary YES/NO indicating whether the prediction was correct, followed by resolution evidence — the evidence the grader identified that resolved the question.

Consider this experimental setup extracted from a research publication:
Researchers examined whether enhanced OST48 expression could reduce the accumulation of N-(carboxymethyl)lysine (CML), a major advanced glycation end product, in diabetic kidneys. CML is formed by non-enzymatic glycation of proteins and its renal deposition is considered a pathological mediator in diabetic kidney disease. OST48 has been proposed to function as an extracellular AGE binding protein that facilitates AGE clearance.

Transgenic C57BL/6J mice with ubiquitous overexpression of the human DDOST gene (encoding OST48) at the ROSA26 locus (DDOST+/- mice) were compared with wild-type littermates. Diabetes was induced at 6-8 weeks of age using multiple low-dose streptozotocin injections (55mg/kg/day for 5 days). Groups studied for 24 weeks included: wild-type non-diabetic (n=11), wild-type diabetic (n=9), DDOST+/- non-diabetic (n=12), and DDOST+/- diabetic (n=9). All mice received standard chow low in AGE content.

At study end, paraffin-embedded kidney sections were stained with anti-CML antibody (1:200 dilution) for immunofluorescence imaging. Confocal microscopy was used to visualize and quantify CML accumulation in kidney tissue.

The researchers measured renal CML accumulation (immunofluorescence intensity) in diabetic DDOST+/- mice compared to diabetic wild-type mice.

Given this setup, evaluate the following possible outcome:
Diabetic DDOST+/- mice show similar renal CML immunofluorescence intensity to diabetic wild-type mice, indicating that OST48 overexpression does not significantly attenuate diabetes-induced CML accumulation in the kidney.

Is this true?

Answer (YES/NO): YES